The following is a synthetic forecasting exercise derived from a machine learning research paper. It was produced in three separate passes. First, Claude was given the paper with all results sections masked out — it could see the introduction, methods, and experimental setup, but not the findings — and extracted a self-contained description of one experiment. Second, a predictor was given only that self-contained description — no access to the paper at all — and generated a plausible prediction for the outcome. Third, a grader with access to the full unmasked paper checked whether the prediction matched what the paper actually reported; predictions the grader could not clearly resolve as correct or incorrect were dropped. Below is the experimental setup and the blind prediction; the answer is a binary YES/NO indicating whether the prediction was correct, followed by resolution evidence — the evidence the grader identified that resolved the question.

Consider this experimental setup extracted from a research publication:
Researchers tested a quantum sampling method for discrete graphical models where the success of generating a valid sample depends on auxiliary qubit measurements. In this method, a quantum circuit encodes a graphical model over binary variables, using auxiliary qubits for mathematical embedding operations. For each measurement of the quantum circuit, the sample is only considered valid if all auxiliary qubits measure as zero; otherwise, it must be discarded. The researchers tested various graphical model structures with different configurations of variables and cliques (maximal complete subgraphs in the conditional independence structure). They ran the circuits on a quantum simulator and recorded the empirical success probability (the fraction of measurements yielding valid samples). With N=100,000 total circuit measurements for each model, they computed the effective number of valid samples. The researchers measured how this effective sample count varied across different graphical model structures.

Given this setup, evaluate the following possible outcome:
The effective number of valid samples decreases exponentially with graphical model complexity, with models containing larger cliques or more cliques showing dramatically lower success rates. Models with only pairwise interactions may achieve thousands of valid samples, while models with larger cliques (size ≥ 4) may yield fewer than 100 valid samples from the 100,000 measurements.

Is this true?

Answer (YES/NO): NO